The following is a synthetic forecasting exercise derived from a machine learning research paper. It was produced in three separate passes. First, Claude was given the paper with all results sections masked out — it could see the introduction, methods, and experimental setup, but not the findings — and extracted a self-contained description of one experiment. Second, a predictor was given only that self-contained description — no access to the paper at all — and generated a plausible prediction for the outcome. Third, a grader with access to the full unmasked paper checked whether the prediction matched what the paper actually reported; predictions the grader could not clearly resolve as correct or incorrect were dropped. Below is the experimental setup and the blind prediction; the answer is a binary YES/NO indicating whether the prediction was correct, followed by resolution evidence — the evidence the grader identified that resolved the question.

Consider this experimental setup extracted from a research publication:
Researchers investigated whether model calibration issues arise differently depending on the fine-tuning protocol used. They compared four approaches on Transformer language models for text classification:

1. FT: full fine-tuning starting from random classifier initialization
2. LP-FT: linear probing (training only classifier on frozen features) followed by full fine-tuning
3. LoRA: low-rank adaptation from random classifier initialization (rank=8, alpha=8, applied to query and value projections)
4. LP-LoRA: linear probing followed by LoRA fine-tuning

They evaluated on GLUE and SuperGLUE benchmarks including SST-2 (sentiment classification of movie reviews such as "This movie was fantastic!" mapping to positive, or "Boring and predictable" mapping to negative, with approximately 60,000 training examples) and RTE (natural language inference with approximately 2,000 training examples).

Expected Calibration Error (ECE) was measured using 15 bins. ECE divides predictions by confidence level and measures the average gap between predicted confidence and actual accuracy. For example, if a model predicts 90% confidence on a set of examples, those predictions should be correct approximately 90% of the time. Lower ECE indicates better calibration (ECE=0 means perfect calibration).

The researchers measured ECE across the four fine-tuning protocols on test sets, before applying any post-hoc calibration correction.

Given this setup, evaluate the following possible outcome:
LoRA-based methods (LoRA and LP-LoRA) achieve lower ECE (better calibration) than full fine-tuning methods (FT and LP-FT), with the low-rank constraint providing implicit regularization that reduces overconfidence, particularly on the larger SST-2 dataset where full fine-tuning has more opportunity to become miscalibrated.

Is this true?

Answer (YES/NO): NO